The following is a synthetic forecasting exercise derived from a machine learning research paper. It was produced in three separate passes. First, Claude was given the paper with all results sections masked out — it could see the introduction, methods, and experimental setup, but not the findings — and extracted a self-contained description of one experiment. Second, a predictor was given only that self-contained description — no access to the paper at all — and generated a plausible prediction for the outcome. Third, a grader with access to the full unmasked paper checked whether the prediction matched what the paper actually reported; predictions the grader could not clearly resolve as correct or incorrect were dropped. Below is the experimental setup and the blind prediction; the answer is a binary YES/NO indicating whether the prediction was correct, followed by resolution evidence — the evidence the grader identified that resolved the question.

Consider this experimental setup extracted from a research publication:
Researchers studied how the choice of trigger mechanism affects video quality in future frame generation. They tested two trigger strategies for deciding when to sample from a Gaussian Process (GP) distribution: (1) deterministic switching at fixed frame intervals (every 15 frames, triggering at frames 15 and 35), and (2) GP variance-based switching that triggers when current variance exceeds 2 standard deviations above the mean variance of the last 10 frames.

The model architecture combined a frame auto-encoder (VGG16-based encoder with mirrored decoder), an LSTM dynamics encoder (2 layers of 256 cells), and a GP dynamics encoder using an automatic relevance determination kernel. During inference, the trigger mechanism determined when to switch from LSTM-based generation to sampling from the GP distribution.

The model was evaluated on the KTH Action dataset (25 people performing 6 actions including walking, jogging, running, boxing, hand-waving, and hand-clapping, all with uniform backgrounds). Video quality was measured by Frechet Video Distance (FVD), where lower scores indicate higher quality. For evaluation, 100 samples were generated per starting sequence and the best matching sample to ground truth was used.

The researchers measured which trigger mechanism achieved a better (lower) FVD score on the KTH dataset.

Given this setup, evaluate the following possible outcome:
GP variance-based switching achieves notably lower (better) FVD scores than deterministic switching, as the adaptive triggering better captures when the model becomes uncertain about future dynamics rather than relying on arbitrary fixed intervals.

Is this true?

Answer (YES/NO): NO